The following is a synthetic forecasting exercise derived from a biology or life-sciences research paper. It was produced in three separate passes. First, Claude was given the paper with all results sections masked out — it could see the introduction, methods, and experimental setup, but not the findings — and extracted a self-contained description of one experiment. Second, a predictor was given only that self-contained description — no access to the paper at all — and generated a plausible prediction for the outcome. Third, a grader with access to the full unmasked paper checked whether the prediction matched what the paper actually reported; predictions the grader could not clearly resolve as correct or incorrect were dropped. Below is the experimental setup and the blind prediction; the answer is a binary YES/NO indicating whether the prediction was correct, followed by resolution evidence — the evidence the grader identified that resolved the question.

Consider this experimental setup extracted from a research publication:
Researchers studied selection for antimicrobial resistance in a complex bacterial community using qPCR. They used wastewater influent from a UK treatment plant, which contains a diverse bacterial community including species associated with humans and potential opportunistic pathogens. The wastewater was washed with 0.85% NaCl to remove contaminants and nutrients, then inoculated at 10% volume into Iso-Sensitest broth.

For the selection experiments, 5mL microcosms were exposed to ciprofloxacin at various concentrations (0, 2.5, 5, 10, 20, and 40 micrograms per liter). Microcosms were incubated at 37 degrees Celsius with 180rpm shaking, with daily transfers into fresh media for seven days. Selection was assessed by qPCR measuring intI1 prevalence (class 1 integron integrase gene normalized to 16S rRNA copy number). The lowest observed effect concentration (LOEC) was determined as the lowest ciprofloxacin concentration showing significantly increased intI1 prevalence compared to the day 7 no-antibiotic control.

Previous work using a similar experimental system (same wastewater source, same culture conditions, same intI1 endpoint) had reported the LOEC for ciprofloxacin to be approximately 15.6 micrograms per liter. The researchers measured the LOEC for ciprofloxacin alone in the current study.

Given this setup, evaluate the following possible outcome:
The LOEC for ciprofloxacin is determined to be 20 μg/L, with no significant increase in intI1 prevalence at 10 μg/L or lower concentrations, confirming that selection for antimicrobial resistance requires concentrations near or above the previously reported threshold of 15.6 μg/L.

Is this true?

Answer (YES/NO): NO